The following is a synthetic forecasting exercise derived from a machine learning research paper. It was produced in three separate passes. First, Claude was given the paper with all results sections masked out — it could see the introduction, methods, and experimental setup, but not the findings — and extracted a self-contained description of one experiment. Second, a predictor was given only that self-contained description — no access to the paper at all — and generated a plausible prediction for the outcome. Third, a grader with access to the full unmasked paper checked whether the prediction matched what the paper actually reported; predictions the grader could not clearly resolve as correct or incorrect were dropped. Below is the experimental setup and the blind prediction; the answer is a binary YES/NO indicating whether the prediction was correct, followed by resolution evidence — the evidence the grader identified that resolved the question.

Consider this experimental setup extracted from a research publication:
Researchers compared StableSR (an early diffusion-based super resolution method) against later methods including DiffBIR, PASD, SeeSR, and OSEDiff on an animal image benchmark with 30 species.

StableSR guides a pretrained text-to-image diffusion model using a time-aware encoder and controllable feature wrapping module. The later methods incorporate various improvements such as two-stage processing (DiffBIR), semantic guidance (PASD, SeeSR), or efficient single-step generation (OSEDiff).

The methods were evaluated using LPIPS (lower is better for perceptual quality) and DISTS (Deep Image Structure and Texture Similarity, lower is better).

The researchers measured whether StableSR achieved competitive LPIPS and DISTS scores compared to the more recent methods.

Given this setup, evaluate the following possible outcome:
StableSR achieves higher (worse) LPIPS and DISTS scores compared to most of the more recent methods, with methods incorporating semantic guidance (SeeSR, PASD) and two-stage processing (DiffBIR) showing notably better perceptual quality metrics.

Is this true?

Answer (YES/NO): NO